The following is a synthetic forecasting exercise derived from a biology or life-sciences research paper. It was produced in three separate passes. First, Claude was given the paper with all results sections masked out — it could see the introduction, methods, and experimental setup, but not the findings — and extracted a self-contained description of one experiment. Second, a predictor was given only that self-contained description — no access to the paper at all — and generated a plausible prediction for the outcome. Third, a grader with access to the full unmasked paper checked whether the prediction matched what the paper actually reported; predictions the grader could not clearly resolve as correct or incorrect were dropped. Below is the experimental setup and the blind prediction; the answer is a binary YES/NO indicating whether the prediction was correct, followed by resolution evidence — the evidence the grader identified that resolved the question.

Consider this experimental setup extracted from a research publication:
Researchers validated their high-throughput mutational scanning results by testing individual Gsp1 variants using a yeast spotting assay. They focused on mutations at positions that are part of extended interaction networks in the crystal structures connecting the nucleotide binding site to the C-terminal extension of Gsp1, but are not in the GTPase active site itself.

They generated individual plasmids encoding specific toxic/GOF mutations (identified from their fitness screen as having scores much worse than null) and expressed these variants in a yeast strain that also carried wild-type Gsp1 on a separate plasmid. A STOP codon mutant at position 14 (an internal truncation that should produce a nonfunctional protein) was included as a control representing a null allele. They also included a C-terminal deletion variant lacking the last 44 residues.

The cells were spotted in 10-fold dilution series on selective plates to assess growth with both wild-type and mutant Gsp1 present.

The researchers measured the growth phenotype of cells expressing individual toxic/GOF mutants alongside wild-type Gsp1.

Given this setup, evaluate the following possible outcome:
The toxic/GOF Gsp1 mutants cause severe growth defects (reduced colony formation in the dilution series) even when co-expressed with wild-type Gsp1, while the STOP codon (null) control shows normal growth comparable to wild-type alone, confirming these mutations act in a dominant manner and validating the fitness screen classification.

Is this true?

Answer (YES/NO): YES